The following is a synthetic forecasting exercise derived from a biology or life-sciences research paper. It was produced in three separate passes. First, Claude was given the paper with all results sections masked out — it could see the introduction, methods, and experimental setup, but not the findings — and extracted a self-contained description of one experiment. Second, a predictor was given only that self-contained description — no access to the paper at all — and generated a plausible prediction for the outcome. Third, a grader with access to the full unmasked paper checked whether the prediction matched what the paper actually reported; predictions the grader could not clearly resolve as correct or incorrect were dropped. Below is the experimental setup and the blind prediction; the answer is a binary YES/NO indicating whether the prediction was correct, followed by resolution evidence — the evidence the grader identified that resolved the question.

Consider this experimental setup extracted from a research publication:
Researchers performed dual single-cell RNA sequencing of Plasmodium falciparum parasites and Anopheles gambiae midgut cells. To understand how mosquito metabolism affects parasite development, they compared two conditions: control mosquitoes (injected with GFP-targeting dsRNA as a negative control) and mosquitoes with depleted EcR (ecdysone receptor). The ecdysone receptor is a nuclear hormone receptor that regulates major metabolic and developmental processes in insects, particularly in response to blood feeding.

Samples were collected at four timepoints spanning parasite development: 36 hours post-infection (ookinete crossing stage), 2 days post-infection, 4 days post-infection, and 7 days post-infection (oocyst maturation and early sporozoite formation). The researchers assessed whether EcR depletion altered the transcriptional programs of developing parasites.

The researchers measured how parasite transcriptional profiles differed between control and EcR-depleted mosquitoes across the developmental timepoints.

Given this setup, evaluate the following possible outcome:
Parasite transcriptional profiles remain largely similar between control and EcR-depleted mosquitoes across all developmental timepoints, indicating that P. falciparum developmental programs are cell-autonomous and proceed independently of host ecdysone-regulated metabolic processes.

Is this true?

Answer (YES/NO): NO